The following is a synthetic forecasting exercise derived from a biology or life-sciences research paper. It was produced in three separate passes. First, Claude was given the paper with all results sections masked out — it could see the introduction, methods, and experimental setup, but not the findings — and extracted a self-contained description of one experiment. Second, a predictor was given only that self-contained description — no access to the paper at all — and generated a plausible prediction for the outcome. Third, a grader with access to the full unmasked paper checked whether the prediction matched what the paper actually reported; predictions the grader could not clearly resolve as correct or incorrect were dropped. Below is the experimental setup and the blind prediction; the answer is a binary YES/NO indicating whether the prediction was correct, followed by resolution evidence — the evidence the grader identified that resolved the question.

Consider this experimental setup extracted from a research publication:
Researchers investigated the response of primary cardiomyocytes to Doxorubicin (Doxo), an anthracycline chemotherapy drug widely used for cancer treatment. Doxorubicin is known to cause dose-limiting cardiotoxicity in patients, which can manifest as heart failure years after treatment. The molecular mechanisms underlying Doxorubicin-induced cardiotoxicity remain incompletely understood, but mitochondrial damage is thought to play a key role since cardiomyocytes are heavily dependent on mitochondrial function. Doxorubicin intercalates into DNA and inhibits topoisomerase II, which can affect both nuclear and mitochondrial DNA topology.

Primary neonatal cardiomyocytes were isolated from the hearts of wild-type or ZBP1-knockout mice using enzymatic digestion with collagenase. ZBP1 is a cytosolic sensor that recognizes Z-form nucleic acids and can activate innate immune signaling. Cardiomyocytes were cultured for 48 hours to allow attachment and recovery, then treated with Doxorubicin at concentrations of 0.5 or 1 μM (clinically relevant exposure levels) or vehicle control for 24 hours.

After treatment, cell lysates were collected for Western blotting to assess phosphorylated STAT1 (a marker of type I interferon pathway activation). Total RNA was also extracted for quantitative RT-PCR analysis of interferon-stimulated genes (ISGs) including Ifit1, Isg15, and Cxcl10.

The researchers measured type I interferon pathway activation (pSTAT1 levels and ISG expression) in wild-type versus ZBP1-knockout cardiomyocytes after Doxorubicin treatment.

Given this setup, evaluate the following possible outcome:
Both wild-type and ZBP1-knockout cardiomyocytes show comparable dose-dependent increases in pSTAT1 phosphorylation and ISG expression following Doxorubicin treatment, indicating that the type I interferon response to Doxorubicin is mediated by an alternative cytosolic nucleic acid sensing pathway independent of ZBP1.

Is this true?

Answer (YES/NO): NO